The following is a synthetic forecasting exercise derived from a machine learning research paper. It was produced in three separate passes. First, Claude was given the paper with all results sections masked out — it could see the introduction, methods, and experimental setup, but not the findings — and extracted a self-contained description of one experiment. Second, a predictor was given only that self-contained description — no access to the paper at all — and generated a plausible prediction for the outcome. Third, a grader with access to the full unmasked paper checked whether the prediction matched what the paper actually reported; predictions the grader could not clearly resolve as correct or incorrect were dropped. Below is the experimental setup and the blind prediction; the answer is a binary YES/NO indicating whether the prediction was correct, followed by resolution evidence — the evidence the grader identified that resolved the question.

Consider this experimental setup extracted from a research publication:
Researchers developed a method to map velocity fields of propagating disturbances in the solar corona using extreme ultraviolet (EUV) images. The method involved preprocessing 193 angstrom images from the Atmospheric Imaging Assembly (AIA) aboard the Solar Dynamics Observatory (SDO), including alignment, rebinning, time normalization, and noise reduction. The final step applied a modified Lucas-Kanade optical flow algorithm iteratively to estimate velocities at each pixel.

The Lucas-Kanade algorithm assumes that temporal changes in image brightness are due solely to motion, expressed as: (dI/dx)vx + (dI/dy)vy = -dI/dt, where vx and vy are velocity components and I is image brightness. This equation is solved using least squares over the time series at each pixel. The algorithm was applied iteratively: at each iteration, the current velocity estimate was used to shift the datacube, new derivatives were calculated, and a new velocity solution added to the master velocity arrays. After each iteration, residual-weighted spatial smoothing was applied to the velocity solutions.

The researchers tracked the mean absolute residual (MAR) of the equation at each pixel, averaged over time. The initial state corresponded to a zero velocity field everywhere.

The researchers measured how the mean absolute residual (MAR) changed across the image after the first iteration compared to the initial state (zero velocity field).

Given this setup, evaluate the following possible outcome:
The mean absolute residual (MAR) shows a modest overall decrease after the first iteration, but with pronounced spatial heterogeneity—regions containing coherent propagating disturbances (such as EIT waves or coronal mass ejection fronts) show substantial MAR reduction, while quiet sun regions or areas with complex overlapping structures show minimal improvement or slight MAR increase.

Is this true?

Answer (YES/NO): NO